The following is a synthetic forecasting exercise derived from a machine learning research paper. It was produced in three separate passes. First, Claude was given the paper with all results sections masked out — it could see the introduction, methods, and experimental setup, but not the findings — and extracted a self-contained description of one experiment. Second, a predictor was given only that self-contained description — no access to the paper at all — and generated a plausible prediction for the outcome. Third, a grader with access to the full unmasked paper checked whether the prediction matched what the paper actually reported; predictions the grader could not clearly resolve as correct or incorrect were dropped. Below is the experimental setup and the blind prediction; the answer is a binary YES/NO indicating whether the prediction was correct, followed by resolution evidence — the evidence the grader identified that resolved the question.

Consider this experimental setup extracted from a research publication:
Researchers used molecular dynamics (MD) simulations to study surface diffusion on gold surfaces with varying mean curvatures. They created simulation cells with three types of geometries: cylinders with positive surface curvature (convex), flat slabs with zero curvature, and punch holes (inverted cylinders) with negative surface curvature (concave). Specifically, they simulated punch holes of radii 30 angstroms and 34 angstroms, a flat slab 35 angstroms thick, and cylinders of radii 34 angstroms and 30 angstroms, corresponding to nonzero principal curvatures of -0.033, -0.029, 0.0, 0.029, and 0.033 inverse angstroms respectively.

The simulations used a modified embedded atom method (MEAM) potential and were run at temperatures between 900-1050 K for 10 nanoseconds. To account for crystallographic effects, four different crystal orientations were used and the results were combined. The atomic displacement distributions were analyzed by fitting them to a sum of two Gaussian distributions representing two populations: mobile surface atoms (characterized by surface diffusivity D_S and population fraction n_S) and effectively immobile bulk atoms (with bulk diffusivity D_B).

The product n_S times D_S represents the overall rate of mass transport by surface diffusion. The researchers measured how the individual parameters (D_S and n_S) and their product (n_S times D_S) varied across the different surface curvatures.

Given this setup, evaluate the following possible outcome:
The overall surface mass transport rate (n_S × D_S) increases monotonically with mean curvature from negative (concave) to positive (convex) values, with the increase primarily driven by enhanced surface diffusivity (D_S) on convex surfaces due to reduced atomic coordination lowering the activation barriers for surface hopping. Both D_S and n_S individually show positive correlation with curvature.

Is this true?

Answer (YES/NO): NO